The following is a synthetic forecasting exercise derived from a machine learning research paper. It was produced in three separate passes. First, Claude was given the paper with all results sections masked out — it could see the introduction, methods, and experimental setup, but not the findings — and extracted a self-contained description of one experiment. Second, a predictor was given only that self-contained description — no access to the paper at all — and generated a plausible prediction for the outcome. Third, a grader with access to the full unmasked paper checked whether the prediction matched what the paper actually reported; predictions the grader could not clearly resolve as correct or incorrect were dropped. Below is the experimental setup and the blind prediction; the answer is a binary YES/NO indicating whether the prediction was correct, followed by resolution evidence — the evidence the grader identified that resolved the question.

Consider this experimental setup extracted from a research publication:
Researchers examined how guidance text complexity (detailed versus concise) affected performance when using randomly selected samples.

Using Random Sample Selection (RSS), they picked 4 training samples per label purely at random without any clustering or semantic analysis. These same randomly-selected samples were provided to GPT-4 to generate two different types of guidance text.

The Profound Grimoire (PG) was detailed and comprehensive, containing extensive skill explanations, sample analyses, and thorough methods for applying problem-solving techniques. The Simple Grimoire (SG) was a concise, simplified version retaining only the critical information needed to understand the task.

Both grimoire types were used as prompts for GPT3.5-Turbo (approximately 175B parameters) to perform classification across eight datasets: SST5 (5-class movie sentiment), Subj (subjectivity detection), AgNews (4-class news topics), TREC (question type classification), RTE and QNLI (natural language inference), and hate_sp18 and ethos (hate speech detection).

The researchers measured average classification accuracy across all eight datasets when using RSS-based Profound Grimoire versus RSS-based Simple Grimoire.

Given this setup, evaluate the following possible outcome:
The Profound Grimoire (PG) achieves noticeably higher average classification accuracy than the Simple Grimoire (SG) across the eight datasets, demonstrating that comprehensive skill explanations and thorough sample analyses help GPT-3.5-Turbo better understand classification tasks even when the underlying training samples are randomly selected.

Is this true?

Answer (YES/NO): NO